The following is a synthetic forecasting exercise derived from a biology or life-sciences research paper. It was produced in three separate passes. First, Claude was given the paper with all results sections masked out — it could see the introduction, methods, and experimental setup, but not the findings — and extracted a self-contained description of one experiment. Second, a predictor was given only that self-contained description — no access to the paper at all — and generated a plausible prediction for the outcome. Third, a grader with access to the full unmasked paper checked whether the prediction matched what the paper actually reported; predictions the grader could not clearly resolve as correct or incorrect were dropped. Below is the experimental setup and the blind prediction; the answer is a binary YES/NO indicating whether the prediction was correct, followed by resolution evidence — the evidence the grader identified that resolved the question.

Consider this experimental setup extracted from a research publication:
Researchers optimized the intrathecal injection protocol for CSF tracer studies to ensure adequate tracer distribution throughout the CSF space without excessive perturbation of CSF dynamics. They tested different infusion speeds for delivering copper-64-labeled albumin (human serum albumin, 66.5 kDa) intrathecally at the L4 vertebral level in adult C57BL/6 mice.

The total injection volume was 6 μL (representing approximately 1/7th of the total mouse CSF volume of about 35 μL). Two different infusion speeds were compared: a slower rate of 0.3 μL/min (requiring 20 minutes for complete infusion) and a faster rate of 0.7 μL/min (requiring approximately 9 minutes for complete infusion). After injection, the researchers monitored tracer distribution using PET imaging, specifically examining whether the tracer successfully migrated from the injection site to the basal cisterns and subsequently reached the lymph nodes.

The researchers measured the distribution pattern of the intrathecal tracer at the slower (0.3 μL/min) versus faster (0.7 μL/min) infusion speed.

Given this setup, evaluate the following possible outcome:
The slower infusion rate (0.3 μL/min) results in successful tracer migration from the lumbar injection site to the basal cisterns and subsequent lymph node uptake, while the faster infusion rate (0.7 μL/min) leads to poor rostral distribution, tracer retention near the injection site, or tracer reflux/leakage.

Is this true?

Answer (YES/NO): NO